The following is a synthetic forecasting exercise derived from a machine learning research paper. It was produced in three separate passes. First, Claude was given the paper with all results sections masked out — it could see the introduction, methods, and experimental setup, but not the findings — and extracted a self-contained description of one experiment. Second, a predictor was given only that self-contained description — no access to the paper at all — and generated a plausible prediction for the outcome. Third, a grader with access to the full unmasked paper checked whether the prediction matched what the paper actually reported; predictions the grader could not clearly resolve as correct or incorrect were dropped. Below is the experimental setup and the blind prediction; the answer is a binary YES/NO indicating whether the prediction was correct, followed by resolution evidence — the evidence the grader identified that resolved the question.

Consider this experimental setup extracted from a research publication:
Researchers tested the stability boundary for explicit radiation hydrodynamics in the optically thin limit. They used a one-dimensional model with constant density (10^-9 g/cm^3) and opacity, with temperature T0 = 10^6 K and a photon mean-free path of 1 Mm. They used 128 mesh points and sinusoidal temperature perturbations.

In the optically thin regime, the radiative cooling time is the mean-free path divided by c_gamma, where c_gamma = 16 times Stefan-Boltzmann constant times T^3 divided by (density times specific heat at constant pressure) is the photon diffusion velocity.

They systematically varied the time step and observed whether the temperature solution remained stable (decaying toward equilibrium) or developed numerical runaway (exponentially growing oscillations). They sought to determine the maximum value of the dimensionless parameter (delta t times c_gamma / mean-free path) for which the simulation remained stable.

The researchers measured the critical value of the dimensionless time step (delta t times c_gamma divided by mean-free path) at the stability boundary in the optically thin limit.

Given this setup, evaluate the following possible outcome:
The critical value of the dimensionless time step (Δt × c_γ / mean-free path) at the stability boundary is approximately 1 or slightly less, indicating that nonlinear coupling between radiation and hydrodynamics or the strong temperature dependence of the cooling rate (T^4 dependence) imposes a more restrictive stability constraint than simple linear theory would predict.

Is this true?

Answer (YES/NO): NO